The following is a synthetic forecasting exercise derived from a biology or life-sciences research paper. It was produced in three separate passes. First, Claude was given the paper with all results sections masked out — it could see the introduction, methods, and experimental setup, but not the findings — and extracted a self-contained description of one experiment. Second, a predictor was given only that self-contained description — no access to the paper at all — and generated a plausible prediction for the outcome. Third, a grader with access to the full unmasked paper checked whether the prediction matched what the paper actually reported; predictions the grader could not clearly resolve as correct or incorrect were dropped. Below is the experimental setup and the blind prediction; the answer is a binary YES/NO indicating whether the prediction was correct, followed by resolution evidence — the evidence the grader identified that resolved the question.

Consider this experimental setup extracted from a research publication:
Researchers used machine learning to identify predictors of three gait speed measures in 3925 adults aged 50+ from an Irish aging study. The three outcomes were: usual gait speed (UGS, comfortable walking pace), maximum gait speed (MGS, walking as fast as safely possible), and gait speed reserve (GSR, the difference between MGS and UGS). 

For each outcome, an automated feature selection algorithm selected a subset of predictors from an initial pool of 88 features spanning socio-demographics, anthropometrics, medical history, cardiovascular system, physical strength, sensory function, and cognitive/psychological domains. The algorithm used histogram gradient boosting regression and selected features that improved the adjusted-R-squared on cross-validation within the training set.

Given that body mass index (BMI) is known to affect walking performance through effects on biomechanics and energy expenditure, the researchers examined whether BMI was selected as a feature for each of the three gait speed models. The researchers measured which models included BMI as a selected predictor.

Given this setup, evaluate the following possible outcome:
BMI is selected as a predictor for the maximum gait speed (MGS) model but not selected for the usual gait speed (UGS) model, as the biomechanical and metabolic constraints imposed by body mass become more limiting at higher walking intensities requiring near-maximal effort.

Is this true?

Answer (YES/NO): NO